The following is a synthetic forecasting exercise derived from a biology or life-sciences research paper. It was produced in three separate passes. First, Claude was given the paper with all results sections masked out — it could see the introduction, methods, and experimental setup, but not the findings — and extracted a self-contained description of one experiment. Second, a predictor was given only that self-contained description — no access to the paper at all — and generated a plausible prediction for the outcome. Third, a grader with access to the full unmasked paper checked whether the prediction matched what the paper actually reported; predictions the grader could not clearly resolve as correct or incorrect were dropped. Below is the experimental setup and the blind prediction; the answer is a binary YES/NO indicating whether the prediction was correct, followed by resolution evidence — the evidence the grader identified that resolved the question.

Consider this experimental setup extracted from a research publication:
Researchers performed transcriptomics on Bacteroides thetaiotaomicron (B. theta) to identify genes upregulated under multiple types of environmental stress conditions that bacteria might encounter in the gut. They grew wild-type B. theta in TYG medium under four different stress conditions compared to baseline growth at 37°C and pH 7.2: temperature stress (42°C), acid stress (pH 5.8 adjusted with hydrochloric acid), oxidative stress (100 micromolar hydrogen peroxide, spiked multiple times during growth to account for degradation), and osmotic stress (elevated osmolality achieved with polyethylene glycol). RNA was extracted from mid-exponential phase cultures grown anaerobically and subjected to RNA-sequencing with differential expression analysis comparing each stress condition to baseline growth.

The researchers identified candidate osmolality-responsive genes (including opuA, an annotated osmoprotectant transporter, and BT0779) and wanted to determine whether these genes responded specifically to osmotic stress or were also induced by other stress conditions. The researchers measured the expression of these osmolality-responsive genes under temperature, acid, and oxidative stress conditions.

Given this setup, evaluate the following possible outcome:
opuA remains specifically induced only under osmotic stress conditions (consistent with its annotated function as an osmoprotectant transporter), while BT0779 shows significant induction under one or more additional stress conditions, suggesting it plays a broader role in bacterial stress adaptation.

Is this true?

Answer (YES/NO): NO